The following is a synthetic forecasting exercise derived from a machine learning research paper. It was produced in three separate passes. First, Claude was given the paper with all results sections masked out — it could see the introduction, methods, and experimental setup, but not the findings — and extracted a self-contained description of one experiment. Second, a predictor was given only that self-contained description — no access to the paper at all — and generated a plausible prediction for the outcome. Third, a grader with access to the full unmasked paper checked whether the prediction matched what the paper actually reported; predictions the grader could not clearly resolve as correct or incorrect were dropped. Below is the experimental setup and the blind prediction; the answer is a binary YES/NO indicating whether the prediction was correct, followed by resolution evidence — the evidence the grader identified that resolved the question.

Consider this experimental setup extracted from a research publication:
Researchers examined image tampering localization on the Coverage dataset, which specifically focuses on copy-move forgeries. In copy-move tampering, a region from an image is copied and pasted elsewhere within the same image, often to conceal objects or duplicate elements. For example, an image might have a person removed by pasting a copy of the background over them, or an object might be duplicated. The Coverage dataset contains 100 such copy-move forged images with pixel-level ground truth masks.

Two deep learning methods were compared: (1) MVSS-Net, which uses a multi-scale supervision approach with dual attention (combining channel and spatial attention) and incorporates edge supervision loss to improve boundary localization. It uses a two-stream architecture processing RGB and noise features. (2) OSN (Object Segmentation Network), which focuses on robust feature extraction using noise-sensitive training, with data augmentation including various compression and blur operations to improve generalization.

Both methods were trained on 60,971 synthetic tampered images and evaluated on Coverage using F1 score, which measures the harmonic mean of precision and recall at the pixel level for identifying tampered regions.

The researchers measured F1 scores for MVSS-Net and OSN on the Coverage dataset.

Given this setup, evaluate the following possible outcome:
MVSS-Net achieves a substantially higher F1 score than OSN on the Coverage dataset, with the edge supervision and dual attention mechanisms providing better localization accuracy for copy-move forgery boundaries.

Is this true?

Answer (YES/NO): YES